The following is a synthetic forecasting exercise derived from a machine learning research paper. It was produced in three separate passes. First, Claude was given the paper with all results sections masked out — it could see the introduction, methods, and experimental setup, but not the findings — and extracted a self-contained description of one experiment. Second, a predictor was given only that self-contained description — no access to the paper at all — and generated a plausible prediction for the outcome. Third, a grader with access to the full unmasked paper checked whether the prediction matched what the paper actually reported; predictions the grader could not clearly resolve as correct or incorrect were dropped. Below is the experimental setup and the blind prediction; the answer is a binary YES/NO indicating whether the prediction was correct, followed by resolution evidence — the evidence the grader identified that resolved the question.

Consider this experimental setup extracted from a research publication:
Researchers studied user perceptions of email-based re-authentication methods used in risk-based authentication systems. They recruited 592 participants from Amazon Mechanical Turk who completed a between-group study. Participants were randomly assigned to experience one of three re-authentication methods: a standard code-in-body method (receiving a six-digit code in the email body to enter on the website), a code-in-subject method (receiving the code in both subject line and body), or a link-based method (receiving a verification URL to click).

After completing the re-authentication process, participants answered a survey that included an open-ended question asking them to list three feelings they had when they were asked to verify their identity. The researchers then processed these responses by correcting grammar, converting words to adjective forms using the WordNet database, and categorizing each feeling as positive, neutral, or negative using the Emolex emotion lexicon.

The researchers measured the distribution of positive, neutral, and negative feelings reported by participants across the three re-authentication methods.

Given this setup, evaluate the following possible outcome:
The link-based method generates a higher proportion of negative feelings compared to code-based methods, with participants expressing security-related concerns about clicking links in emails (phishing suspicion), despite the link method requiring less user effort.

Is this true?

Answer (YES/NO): NO